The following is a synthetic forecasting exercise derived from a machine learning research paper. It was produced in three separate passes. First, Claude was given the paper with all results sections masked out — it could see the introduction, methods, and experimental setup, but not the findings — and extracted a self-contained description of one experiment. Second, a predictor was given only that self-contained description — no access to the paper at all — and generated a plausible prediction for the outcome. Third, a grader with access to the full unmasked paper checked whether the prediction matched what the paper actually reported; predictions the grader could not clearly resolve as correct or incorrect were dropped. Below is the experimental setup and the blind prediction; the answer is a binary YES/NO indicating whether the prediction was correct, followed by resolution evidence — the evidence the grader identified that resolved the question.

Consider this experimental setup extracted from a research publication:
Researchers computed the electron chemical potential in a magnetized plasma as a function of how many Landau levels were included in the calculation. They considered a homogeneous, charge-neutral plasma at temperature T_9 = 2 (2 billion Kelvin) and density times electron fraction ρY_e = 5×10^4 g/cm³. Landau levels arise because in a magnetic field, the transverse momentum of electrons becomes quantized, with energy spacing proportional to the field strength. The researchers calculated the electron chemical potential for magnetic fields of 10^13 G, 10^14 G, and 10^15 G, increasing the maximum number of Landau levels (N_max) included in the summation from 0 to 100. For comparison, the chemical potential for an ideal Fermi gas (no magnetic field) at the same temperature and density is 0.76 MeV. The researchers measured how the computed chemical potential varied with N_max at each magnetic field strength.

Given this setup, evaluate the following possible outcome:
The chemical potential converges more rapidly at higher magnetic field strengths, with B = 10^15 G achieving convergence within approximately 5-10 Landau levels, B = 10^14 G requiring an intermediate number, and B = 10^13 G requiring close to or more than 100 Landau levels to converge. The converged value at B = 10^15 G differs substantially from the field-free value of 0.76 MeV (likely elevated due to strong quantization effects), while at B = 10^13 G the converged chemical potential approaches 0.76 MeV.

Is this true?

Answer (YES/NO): NO